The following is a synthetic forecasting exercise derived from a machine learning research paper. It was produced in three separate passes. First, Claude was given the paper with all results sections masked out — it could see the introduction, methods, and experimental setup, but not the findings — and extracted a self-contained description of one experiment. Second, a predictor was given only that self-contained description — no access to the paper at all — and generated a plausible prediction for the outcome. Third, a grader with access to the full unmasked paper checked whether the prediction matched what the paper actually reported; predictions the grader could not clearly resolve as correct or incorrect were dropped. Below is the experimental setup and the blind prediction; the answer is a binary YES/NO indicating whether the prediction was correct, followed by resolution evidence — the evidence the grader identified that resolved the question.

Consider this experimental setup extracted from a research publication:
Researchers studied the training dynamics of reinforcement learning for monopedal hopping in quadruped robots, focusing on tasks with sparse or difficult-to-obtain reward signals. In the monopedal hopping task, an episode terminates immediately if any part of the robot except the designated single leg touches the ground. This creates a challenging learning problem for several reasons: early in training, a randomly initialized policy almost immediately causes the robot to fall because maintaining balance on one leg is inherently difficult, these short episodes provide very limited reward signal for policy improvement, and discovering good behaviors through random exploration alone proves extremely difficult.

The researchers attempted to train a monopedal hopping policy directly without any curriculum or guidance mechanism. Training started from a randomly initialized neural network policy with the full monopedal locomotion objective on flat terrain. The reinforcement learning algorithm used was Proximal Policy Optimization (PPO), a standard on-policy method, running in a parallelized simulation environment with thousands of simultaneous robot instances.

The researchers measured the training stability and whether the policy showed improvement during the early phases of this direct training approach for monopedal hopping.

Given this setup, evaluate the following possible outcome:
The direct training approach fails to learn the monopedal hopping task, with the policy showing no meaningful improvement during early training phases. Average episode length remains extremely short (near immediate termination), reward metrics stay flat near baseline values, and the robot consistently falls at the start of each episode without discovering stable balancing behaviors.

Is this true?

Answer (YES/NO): NO